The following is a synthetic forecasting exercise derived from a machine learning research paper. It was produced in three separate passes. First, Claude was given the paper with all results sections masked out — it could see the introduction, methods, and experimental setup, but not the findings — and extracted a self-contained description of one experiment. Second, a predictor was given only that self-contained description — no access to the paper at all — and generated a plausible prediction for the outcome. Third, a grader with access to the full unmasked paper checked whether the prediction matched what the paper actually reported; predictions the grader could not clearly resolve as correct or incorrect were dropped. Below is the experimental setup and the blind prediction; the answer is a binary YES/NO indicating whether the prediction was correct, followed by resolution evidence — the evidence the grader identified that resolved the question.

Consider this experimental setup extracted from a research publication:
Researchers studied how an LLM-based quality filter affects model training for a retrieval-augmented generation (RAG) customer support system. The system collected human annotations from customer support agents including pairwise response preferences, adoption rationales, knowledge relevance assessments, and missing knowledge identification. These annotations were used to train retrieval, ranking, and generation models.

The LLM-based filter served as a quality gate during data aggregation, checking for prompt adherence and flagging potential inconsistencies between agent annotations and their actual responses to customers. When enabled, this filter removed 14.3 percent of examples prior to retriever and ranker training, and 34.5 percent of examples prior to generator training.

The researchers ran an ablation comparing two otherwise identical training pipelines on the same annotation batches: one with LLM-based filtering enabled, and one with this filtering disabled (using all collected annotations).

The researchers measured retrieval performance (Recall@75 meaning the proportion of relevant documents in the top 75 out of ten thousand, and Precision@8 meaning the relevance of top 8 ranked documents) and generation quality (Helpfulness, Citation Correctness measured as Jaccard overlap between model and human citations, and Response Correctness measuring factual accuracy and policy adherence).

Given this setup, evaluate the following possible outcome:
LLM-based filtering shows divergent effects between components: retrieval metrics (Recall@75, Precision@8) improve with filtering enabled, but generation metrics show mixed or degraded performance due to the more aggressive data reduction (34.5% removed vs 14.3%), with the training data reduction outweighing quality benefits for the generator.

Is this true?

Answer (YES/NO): NO